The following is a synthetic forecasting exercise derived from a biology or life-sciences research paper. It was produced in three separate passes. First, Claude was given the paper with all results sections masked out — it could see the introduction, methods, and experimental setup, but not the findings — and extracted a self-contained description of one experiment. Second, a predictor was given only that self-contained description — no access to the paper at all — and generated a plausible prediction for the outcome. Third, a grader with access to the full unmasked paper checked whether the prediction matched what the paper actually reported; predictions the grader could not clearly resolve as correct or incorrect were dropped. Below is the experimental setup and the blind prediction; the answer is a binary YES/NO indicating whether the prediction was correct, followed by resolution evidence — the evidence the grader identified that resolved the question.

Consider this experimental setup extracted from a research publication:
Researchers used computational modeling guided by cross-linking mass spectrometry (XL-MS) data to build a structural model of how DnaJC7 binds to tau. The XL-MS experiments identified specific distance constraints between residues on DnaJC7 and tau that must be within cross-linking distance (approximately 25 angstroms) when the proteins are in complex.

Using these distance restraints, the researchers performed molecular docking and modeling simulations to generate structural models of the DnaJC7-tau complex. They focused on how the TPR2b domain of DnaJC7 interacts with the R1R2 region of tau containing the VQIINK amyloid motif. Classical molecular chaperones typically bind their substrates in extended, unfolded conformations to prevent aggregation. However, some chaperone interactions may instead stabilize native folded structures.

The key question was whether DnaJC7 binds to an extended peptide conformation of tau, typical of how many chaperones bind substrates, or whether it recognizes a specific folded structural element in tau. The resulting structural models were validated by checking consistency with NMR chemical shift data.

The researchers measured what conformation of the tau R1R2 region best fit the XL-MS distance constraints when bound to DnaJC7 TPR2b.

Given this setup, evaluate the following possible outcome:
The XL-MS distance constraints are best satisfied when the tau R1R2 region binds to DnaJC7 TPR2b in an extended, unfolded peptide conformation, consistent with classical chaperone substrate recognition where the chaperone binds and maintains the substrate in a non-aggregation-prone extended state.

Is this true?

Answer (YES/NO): NO